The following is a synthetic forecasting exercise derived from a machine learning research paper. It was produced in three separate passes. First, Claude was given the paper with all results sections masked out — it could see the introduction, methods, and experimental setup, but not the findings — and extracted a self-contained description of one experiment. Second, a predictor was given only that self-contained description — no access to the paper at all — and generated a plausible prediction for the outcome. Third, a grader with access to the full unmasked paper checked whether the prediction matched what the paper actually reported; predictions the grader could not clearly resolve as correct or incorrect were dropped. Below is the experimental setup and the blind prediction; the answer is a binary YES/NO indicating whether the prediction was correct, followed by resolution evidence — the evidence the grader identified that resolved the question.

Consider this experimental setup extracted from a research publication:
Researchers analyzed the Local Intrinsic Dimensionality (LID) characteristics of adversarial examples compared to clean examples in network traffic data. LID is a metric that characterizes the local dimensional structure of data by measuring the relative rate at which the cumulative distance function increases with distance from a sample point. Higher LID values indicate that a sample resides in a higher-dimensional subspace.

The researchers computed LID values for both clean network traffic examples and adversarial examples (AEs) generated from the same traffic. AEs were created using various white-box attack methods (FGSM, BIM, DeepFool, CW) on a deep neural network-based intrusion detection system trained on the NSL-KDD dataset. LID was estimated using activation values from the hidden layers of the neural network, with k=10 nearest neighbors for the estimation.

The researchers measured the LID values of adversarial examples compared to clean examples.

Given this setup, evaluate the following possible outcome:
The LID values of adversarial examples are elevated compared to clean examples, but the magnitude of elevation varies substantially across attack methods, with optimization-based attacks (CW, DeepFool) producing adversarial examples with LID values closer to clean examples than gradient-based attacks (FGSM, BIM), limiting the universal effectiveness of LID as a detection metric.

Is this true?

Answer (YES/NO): NO